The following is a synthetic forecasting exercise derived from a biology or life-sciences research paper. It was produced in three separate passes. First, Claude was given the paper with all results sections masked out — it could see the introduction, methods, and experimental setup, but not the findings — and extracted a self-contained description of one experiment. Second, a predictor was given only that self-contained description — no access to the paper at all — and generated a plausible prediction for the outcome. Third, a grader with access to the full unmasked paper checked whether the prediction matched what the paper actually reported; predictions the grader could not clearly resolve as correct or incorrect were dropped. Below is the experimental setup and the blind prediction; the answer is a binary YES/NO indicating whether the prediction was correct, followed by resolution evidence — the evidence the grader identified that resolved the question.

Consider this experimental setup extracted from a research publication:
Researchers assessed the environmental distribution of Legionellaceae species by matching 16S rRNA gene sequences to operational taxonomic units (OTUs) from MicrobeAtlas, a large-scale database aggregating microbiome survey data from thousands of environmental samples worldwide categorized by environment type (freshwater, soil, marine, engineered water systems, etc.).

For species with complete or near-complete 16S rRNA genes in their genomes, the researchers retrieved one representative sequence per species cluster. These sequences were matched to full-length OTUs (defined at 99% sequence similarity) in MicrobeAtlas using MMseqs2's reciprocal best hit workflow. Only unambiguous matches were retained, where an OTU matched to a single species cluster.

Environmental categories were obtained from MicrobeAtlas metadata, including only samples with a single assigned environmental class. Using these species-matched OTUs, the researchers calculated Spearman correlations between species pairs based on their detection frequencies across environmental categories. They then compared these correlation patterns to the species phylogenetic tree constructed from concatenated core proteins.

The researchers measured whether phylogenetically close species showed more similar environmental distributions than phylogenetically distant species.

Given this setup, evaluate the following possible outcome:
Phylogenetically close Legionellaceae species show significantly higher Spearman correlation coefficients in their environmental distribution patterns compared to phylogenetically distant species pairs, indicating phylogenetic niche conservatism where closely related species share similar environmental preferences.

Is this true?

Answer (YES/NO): YES